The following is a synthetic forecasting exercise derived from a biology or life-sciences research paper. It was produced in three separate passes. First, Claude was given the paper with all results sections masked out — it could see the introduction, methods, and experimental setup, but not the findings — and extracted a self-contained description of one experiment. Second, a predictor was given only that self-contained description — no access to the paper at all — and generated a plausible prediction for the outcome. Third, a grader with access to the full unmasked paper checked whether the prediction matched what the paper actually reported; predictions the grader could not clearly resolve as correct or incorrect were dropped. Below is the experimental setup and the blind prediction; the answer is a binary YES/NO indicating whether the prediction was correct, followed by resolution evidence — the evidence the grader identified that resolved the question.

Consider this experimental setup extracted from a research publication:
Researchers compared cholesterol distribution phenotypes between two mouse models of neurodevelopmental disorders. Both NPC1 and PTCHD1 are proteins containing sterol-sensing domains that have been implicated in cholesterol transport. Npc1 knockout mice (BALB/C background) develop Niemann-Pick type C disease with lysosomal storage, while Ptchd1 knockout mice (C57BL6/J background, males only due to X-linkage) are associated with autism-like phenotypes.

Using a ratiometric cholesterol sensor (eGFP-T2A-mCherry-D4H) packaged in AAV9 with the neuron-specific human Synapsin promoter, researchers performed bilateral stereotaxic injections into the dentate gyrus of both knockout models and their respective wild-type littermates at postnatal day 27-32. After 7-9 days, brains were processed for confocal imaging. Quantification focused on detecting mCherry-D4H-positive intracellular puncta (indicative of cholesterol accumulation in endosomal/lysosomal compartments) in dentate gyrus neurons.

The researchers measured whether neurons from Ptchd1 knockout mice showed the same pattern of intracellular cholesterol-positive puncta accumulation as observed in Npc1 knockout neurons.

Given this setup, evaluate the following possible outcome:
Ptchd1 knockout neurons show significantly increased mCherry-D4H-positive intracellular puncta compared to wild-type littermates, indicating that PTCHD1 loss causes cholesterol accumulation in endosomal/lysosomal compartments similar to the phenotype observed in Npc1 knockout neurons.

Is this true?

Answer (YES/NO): NO